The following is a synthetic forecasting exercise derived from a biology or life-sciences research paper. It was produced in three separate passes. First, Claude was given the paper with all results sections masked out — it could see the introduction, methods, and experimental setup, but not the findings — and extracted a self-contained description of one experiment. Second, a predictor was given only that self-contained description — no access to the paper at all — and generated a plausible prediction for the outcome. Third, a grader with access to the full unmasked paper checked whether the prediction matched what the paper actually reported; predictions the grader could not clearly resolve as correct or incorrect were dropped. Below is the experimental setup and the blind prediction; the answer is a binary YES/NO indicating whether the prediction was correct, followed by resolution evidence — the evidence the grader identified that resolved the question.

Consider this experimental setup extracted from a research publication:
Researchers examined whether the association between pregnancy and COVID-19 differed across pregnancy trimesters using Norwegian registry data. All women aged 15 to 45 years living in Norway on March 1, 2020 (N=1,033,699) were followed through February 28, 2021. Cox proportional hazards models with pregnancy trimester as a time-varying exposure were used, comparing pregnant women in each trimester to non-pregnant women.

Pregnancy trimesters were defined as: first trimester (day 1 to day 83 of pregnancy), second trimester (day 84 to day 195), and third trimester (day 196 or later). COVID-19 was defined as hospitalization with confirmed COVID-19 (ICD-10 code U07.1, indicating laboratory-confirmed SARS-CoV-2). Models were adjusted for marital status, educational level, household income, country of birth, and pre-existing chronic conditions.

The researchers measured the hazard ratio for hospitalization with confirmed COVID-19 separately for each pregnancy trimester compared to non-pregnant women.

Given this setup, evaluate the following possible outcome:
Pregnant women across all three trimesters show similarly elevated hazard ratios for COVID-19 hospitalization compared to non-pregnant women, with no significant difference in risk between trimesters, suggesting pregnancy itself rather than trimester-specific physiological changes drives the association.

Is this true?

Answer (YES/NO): NO